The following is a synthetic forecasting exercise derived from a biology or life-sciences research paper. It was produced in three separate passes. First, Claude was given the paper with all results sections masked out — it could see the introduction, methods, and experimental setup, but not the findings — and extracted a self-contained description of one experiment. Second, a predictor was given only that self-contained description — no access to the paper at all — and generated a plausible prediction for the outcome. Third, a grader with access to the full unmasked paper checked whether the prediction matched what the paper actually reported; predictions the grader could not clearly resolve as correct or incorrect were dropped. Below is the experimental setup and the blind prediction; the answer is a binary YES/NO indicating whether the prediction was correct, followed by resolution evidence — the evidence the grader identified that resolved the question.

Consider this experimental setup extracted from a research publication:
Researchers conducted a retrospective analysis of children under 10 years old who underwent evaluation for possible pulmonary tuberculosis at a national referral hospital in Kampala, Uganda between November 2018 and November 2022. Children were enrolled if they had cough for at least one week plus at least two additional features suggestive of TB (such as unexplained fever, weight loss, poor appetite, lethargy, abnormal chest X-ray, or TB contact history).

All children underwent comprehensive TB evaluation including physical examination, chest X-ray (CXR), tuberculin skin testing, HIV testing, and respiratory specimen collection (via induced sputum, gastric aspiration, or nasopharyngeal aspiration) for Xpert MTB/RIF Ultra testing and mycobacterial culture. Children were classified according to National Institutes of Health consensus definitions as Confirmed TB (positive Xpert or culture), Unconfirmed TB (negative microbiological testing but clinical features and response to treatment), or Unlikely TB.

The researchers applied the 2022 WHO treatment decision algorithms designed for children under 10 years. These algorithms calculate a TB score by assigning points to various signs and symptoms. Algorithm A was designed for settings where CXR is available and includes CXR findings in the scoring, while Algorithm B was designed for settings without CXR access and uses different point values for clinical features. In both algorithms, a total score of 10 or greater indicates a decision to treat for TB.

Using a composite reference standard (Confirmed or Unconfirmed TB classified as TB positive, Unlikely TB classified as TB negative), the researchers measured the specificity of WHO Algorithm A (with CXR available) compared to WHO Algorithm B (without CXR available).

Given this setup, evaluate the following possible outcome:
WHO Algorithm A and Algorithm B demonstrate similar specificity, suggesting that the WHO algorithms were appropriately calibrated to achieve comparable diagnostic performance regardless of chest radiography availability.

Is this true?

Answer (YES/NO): NO